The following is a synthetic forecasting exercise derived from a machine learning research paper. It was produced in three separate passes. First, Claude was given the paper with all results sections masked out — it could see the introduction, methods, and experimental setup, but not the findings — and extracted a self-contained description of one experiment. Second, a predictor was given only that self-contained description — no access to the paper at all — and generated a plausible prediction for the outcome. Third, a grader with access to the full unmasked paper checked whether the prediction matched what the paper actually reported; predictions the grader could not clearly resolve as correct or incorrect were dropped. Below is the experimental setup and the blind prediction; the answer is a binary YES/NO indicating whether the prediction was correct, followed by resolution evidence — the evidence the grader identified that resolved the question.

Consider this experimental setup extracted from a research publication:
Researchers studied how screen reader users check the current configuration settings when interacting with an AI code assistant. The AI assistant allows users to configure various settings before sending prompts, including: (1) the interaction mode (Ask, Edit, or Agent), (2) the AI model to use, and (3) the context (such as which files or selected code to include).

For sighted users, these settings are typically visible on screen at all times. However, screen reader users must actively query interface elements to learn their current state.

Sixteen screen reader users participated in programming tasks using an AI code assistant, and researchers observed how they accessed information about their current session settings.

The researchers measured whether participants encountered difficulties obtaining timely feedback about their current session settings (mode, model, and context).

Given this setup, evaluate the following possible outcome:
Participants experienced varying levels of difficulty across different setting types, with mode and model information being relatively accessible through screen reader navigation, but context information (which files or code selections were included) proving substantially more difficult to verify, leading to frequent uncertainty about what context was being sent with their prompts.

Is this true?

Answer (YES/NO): NO